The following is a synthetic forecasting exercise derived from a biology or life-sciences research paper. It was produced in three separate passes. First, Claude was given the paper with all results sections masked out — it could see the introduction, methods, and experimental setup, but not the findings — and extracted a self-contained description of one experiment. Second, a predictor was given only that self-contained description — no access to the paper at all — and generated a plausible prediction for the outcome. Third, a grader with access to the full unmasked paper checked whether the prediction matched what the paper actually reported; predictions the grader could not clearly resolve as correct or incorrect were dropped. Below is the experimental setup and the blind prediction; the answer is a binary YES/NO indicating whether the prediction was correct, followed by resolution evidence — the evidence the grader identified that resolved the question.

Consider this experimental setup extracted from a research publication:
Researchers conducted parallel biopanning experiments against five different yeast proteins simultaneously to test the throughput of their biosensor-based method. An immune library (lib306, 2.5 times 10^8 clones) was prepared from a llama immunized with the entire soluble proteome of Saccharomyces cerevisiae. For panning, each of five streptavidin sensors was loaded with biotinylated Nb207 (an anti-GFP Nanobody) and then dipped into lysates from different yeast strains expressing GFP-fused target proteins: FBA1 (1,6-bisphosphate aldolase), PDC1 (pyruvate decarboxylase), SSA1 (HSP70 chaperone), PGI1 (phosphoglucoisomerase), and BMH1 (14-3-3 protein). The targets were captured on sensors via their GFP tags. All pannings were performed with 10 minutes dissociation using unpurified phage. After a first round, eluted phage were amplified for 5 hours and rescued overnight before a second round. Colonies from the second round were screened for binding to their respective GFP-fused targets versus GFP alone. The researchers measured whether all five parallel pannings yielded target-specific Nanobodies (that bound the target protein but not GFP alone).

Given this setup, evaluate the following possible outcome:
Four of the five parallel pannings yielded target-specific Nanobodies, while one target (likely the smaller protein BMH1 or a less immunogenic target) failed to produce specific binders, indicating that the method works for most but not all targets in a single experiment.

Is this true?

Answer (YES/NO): NO